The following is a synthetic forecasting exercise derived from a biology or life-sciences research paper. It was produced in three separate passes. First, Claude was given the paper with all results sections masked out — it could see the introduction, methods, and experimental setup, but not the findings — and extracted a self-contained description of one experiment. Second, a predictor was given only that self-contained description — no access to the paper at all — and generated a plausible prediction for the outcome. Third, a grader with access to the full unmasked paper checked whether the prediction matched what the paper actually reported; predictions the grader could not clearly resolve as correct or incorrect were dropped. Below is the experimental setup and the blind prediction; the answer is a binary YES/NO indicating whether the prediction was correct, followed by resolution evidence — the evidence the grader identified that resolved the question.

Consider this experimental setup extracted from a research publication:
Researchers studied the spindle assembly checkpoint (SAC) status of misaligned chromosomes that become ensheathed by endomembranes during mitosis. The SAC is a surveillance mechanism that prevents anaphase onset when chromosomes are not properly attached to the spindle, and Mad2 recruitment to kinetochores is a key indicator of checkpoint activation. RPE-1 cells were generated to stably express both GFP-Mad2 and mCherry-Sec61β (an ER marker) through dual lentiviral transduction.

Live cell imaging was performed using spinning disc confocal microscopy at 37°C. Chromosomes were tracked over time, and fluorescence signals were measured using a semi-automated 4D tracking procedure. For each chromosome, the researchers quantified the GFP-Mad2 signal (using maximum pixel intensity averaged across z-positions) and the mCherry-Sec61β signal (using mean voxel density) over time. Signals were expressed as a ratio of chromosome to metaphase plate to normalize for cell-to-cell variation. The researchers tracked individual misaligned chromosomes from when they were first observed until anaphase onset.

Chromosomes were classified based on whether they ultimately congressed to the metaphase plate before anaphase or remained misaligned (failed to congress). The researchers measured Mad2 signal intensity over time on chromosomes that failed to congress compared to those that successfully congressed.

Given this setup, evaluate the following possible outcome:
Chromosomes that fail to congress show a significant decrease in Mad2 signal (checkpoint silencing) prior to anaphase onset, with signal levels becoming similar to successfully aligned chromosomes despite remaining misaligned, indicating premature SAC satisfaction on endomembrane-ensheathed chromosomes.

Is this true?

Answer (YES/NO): YES